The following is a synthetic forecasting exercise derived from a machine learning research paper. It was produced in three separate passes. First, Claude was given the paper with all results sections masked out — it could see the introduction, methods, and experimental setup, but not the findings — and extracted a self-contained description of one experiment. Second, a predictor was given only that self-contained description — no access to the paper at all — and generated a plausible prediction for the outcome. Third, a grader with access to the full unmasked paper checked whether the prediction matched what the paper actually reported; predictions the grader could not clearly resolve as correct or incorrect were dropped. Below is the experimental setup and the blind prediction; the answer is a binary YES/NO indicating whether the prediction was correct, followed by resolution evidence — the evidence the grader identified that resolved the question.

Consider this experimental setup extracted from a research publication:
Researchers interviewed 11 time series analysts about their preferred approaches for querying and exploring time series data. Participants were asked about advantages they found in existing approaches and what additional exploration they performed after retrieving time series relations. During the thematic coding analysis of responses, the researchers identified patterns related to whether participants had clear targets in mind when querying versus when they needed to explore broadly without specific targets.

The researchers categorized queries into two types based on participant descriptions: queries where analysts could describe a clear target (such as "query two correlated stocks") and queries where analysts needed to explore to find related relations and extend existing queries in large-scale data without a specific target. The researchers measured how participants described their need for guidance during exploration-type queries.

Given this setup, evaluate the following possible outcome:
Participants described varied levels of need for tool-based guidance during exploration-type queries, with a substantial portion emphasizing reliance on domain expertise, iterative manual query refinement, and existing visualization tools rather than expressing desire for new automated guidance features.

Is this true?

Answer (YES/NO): NO